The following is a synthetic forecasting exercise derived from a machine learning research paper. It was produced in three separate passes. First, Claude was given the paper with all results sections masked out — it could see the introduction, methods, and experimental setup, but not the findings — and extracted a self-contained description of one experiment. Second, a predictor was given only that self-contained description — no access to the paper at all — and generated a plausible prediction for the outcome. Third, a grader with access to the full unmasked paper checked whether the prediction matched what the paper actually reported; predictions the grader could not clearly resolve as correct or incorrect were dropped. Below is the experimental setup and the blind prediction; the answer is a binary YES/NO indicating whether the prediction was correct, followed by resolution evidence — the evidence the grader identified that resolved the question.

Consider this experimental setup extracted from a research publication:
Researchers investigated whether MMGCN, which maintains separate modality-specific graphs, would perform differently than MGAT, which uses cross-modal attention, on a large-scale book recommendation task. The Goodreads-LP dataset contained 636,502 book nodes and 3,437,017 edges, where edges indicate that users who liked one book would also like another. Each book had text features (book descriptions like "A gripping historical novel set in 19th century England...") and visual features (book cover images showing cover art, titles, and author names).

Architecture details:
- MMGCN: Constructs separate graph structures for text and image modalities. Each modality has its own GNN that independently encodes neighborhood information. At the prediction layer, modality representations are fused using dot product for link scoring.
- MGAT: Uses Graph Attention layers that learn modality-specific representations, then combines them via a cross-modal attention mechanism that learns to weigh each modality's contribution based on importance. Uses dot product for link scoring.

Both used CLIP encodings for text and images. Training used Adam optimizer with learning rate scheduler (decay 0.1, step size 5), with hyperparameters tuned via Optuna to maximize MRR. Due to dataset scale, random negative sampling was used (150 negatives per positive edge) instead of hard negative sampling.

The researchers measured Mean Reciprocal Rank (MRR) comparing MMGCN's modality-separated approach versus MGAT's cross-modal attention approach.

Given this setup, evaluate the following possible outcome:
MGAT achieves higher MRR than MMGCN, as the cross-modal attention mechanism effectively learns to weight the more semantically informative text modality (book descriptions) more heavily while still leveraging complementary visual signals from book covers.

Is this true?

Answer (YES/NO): YES